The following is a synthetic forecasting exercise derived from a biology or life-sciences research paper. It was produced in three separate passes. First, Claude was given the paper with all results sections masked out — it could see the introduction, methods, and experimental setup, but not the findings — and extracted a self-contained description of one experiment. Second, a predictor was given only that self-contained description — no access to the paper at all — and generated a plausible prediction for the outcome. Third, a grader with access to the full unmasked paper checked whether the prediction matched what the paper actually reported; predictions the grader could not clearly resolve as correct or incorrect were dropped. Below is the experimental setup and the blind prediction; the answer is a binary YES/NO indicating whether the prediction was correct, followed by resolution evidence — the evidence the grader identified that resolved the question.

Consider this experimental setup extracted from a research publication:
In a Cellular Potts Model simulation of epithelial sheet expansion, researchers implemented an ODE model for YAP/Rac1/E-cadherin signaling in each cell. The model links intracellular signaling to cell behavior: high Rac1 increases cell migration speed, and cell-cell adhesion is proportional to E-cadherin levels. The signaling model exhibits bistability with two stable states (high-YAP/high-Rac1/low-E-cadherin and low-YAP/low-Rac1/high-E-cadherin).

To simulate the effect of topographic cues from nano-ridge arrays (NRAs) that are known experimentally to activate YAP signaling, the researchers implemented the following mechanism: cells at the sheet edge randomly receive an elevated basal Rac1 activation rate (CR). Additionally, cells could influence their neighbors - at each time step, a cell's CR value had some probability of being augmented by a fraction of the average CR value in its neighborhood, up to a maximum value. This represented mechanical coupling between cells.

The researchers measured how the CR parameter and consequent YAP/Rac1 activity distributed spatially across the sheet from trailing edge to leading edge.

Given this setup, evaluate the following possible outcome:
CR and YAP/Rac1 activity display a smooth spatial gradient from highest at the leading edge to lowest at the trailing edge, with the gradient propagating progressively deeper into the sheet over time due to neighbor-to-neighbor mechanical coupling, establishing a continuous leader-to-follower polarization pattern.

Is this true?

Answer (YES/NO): NO